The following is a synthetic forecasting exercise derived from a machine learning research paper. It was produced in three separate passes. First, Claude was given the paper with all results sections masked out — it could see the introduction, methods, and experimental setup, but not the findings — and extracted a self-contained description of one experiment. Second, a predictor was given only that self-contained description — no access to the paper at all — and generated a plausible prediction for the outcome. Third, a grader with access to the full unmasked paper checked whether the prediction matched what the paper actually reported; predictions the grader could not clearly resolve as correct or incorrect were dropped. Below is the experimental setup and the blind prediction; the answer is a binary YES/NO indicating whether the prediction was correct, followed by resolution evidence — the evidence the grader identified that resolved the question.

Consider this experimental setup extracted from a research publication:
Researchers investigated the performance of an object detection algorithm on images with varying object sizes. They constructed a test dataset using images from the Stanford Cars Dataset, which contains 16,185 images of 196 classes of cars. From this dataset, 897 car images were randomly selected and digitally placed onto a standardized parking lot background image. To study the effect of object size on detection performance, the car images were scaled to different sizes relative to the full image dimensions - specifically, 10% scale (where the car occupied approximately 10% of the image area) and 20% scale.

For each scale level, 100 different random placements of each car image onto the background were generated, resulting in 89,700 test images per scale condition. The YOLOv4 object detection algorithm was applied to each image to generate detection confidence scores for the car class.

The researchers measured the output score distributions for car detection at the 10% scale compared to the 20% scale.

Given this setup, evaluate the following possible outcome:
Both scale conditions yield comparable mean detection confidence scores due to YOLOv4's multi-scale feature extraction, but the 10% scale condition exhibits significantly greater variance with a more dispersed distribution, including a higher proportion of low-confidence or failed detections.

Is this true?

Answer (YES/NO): NO